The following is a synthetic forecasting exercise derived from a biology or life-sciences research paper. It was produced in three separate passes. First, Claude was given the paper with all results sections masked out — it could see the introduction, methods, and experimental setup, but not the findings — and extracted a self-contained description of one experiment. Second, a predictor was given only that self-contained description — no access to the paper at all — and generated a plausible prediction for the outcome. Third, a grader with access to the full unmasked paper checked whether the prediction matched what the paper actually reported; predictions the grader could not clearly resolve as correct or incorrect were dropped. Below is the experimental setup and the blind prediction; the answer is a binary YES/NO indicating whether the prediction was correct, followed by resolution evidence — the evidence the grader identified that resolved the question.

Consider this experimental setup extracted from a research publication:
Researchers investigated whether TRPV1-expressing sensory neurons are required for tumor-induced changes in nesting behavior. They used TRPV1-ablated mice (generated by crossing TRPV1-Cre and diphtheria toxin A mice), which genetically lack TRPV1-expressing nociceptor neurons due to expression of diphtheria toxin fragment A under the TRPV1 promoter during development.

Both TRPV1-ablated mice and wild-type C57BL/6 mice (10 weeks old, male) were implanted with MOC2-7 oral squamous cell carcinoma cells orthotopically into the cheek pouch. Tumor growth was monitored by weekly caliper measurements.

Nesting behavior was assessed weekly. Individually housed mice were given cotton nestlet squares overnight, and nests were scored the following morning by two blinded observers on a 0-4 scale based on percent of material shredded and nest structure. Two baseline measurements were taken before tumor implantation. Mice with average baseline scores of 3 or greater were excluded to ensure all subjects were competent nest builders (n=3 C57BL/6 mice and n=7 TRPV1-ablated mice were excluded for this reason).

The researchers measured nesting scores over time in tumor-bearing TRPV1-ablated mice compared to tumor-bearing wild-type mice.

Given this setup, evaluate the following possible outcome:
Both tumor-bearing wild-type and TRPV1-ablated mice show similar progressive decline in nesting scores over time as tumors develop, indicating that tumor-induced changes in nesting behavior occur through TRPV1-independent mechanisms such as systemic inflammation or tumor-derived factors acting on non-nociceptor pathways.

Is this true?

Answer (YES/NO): NO